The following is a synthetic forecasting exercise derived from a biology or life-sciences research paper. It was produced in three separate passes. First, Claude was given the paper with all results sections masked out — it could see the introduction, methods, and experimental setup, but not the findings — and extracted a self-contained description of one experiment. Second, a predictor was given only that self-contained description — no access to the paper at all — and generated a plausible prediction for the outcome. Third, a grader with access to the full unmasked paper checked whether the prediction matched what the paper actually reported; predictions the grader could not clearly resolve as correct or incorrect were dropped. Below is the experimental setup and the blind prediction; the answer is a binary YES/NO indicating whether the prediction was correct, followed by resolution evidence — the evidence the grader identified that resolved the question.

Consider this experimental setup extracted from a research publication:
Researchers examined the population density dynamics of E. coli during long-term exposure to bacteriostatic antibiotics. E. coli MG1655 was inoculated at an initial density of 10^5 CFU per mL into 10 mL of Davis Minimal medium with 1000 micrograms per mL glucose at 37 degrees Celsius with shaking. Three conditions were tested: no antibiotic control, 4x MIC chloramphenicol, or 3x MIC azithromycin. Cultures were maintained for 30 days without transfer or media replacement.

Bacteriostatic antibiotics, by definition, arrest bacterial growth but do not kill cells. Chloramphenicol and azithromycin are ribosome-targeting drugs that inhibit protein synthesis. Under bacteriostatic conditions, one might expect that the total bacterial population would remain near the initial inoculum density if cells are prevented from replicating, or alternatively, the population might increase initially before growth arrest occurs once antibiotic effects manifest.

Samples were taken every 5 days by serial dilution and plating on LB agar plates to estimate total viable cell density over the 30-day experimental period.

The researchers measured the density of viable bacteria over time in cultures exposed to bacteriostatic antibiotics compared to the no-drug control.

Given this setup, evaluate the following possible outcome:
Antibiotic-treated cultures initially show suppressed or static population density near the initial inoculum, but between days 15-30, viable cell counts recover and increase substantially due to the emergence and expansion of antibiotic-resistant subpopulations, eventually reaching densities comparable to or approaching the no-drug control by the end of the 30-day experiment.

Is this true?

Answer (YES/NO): NO